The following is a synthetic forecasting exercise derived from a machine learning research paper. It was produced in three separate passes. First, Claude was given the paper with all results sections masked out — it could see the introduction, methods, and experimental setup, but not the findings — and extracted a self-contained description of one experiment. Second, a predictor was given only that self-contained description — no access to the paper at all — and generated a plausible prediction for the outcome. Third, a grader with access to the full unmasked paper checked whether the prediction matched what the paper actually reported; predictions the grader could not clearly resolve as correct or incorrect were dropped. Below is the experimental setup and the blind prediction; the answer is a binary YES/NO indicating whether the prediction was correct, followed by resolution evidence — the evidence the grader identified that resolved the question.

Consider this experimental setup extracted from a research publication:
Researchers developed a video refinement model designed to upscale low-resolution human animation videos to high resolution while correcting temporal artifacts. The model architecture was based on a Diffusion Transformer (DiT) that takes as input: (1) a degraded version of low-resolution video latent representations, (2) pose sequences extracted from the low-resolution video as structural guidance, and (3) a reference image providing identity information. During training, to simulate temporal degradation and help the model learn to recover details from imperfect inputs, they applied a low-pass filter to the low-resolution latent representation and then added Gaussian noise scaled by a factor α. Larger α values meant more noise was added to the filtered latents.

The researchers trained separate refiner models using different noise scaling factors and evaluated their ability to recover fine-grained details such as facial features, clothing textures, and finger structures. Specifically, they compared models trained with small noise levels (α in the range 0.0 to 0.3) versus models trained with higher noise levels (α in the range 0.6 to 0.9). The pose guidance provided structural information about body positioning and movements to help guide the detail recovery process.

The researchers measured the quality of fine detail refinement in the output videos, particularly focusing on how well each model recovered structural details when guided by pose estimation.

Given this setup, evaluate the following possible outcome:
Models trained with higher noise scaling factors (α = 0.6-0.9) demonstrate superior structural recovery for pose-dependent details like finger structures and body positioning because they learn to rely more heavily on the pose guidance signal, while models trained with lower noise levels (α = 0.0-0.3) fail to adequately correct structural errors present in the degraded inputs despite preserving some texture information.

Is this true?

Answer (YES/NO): YES